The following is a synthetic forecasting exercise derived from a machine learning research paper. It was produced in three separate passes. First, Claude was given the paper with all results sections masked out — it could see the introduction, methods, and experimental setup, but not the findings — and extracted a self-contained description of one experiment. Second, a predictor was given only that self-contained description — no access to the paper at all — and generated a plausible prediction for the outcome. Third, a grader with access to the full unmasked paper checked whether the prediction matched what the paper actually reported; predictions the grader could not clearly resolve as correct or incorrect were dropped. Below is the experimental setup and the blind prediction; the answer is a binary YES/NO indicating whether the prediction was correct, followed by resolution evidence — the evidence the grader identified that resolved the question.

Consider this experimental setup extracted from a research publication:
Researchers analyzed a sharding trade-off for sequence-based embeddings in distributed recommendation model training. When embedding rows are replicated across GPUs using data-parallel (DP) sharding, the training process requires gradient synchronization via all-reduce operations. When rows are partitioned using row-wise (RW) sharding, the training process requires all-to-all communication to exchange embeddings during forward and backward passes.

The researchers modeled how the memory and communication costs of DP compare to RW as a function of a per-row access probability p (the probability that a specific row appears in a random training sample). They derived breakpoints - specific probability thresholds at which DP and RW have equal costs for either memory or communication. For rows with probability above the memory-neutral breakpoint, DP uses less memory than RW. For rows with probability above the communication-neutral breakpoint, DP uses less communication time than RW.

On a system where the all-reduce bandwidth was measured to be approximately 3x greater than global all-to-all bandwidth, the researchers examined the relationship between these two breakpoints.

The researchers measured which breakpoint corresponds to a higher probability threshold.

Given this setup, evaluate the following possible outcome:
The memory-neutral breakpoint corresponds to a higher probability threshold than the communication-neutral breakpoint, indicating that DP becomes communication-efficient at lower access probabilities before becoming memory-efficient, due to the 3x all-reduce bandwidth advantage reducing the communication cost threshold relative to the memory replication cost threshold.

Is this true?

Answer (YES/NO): YES